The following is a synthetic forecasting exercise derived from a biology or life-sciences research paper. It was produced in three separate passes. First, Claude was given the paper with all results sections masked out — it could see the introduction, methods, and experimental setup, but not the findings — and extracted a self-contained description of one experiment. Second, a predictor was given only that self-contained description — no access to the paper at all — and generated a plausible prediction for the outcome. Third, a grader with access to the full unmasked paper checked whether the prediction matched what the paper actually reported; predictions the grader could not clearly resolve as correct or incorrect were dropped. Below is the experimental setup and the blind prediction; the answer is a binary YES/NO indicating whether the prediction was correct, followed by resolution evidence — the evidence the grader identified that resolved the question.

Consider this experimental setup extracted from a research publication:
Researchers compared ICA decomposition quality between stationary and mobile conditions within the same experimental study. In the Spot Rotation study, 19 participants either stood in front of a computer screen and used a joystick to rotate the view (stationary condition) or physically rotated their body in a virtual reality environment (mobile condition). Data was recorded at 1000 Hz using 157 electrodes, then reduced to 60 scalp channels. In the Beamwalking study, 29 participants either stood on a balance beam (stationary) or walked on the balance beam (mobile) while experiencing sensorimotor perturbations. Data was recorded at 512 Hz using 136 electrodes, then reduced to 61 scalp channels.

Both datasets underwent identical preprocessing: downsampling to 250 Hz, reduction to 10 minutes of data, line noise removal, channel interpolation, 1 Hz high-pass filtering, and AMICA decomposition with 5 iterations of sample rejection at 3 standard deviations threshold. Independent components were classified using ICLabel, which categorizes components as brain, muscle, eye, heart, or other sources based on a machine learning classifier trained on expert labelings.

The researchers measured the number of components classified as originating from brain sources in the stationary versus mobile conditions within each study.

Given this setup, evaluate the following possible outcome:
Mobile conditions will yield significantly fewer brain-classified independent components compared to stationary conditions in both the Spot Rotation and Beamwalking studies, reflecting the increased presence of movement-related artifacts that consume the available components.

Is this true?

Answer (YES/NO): NO